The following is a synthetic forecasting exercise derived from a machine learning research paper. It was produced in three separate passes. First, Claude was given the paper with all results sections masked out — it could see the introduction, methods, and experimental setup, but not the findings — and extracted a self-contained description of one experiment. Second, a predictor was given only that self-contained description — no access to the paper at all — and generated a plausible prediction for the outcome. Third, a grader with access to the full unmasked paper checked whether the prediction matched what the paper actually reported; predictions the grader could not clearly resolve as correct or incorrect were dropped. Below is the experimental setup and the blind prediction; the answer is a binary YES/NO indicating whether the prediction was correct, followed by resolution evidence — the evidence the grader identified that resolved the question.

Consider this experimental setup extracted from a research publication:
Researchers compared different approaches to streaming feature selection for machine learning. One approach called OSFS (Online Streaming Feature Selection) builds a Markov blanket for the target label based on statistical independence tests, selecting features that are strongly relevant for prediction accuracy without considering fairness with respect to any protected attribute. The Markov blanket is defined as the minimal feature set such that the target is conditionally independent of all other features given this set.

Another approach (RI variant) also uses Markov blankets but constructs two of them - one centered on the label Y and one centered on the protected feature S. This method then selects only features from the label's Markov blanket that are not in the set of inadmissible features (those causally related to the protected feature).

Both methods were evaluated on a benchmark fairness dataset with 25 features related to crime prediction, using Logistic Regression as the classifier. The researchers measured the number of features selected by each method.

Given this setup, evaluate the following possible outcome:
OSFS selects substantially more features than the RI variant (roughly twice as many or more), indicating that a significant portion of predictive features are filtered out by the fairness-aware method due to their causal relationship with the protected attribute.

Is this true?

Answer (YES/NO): NO